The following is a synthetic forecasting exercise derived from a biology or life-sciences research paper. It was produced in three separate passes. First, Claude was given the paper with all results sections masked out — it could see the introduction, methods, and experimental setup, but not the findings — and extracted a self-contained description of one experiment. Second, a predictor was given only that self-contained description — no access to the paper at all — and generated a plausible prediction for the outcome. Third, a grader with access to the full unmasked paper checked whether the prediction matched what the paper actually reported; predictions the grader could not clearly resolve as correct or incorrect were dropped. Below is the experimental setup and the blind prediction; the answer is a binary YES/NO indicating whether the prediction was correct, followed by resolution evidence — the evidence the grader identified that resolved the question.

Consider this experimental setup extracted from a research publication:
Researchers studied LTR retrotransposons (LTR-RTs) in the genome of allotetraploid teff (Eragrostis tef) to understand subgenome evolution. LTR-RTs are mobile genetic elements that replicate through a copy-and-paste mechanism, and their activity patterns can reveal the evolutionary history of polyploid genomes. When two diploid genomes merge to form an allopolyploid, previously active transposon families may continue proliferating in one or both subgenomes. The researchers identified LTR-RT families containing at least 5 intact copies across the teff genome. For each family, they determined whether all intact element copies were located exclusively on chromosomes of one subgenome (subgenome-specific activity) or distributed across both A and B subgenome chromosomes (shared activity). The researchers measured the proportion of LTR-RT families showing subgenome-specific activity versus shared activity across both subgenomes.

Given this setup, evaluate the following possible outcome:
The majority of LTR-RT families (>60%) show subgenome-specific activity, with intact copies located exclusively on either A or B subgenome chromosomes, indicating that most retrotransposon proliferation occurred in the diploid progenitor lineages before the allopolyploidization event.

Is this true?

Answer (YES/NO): NO